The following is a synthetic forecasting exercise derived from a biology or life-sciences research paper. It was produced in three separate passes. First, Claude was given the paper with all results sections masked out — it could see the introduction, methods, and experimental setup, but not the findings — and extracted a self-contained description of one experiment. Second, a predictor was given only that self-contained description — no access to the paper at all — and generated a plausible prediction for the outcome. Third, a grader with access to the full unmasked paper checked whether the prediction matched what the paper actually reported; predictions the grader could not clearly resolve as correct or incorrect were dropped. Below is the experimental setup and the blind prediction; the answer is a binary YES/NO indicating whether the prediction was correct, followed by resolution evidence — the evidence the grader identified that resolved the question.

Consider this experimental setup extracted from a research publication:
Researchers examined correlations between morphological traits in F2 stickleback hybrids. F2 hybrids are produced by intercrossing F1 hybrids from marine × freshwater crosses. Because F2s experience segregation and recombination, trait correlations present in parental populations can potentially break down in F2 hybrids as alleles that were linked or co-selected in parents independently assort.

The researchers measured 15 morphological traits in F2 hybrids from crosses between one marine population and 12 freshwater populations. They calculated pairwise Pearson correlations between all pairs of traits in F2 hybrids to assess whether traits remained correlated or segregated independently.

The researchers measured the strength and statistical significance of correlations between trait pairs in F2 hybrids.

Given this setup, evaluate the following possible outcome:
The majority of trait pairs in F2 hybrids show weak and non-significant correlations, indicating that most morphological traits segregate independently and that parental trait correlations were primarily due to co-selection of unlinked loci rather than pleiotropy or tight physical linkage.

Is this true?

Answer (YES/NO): YES